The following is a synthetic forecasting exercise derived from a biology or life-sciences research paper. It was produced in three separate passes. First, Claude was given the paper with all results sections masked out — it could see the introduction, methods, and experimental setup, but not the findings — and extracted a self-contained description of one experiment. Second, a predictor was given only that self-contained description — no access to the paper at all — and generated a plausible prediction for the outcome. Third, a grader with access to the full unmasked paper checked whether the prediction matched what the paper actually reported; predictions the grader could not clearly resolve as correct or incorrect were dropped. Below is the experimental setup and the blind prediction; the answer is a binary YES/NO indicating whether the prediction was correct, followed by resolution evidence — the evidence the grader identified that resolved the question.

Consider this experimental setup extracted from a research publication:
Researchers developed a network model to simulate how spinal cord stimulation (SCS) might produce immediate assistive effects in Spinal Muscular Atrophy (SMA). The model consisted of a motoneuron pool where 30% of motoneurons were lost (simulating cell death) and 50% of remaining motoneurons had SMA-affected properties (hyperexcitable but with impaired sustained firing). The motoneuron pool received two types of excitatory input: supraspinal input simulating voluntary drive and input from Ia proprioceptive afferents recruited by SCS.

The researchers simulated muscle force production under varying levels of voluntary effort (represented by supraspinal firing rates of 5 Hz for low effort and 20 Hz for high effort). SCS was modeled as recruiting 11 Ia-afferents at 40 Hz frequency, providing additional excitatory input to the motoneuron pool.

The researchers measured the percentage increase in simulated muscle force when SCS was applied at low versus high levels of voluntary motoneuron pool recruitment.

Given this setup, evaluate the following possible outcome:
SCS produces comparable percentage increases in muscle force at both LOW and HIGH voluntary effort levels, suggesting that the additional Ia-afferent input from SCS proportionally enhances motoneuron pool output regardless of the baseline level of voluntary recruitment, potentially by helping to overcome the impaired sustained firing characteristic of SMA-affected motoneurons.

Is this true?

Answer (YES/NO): NO